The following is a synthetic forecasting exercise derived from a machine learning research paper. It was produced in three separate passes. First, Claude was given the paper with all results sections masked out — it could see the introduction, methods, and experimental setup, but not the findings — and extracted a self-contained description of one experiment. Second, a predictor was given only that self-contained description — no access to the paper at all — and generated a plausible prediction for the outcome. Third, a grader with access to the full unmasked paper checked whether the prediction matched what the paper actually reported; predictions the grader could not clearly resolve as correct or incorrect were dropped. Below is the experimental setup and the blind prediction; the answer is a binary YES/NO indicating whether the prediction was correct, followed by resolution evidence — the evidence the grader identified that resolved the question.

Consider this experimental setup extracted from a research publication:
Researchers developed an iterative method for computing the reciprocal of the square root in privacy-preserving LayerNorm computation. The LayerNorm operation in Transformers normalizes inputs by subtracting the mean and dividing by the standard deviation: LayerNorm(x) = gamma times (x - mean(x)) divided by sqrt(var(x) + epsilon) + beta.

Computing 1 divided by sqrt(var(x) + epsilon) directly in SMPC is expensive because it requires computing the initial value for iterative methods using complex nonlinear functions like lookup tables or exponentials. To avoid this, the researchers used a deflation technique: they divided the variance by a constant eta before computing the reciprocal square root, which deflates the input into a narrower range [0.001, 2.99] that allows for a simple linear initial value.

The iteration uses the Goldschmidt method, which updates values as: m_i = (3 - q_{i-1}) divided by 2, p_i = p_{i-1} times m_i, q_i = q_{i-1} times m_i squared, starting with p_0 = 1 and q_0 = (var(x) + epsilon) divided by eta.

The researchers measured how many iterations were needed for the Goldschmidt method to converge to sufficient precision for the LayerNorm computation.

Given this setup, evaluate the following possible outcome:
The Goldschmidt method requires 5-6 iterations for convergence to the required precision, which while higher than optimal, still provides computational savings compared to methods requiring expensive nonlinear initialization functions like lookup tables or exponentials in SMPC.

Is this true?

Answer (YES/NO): NO